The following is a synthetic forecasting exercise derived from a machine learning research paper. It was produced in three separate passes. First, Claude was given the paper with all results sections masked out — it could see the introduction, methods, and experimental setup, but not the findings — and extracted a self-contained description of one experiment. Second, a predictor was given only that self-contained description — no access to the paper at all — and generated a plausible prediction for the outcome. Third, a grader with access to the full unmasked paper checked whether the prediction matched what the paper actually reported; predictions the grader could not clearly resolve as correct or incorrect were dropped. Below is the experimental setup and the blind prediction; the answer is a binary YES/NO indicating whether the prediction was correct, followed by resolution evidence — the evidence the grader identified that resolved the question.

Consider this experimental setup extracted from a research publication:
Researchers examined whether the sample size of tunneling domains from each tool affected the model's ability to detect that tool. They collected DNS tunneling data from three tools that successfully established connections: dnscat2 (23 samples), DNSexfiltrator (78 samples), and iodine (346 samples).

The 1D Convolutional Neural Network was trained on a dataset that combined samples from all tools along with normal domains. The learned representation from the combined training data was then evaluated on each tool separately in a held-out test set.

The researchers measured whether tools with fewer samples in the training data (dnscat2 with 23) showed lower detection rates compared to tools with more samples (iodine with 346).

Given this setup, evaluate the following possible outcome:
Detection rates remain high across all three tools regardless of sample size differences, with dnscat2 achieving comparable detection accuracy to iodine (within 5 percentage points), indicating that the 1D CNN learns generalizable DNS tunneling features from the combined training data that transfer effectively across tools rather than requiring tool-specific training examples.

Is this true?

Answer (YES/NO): NO